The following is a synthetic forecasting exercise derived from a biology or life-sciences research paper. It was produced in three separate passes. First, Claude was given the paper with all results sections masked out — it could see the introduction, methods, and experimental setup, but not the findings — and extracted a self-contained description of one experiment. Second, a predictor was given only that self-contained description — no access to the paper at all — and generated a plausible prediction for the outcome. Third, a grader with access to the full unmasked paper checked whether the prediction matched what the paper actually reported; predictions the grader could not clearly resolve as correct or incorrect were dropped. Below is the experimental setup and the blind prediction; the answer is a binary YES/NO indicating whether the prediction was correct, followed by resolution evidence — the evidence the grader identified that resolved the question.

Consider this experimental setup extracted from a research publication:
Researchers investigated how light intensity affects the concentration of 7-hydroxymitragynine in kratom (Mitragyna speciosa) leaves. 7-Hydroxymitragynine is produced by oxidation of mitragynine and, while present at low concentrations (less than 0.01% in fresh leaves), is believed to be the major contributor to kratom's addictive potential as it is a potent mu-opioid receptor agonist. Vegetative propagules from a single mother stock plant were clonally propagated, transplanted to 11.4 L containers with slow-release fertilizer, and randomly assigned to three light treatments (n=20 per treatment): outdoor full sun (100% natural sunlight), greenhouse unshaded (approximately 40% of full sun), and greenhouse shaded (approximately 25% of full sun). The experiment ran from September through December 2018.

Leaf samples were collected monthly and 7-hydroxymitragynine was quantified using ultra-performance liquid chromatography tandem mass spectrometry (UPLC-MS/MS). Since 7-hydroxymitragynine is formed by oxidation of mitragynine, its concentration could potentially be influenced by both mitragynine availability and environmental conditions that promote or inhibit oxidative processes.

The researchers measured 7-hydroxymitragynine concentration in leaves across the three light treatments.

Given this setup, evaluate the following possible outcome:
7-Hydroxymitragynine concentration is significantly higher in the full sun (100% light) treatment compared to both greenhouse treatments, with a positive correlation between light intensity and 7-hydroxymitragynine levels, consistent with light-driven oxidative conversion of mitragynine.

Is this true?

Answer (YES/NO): NO